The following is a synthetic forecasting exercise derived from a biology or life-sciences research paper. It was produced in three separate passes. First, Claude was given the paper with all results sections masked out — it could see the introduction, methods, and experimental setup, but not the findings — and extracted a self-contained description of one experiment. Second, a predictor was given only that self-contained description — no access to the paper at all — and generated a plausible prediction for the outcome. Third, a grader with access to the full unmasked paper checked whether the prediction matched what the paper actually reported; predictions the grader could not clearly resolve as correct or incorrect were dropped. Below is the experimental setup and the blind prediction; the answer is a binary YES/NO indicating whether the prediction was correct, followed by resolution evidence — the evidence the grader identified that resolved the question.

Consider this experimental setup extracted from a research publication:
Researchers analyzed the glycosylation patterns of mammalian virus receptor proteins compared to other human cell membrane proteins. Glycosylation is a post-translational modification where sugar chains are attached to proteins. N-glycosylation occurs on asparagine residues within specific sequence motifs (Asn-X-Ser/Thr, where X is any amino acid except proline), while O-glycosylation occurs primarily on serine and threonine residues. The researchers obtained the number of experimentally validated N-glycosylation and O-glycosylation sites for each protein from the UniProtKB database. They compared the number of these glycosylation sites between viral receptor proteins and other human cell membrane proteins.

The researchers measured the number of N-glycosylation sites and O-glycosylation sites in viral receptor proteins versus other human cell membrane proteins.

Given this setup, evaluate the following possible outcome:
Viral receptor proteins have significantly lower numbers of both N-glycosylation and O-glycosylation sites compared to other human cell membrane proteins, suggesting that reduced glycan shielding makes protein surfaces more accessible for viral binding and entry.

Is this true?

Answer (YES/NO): NO